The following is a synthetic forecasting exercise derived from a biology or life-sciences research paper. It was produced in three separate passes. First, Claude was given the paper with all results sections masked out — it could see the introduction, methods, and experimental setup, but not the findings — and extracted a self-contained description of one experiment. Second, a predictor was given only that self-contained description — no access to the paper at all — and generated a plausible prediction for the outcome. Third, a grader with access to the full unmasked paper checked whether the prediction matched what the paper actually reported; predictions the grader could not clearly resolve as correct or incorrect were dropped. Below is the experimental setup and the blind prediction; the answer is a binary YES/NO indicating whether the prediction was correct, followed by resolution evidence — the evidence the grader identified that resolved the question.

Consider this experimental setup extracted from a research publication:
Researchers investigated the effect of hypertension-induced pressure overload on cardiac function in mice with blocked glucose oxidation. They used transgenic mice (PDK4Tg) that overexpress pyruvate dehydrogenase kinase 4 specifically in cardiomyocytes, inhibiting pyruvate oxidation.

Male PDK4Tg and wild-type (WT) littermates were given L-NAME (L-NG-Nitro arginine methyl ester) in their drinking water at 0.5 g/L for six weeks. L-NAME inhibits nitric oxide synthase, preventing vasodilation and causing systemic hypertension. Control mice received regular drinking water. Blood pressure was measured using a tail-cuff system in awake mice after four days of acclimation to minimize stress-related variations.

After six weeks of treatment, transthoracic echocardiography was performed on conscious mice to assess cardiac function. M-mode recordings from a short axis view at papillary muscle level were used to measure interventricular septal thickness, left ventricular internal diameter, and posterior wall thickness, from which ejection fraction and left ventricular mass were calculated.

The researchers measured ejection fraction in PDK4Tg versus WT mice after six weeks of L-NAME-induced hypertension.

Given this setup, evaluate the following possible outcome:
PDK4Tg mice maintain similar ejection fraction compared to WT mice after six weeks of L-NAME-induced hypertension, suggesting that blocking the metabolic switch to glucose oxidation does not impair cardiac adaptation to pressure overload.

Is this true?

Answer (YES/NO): NO